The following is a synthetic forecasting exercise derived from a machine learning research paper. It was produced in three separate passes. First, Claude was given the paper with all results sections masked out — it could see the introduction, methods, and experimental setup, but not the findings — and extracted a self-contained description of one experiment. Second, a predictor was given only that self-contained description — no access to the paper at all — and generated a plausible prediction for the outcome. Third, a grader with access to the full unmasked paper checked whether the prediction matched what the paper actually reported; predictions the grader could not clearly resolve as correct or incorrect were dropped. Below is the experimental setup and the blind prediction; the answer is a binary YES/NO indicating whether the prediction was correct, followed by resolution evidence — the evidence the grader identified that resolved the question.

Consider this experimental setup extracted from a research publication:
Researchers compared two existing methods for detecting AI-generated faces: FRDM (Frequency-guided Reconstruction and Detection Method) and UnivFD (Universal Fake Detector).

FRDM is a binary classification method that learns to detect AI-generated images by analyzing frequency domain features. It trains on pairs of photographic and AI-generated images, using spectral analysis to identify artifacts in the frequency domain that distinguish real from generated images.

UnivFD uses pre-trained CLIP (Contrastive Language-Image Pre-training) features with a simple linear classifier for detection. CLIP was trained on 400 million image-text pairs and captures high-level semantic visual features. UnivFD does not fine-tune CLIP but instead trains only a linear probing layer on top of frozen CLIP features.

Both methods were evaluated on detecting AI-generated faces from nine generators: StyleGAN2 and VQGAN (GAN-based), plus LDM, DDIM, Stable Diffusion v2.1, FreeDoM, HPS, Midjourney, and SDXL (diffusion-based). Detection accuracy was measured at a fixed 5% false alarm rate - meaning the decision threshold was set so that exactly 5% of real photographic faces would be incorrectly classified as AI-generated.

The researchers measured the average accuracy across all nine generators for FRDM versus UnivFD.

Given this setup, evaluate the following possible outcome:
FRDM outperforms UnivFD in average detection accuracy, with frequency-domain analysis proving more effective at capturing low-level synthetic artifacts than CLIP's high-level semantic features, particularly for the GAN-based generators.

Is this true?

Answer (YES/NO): NO